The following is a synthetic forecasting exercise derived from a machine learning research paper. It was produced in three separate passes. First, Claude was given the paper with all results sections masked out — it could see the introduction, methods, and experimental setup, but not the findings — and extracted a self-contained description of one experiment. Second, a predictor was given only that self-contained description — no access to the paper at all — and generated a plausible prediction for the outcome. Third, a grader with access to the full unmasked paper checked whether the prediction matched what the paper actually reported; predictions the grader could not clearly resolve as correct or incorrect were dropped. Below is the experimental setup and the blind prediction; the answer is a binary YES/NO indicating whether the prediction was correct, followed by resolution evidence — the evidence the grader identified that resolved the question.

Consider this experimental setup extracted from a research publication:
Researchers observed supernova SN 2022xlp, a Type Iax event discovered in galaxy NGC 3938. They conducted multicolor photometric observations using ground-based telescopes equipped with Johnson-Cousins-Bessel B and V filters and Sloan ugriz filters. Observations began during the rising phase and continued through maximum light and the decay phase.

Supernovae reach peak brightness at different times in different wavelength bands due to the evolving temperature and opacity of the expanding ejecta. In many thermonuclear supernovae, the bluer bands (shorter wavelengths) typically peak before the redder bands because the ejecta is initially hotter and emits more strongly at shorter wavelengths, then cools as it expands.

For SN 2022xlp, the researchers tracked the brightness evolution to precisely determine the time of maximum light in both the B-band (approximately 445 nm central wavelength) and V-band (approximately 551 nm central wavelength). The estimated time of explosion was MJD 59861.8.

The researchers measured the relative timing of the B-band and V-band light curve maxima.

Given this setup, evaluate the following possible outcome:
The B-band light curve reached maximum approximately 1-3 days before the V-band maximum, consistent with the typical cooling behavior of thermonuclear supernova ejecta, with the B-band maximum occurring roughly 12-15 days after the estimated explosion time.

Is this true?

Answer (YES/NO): NO